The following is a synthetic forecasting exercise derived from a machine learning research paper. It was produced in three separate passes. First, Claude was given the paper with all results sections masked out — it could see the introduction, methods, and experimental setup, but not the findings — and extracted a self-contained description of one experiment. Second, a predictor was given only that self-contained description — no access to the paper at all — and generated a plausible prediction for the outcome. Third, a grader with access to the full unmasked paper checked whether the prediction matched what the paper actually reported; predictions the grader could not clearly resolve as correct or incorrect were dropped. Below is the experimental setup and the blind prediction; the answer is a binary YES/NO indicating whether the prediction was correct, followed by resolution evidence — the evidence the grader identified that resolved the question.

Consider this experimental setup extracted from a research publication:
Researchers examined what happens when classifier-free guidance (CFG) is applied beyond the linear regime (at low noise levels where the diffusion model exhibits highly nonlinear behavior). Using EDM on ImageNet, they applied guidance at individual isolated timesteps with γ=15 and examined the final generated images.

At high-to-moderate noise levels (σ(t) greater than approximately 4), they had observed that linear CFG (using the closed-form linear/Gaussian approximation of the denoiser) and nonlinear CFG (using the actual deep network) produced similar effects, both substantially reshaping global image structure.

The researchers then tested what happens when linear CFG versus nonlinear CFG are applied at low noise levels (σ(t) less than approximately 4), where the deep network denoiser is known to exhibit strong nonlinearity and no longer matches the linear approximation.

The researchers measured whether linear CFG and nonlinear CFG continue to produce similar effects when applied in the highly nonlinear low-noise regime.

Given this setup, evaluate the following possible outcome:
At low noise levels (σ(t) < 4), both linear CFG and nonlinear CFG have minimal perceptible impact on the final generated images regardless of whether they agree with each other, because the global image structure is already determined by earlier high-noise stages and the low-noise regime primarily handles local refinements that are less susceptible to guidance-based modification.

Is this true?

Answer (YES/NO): NO